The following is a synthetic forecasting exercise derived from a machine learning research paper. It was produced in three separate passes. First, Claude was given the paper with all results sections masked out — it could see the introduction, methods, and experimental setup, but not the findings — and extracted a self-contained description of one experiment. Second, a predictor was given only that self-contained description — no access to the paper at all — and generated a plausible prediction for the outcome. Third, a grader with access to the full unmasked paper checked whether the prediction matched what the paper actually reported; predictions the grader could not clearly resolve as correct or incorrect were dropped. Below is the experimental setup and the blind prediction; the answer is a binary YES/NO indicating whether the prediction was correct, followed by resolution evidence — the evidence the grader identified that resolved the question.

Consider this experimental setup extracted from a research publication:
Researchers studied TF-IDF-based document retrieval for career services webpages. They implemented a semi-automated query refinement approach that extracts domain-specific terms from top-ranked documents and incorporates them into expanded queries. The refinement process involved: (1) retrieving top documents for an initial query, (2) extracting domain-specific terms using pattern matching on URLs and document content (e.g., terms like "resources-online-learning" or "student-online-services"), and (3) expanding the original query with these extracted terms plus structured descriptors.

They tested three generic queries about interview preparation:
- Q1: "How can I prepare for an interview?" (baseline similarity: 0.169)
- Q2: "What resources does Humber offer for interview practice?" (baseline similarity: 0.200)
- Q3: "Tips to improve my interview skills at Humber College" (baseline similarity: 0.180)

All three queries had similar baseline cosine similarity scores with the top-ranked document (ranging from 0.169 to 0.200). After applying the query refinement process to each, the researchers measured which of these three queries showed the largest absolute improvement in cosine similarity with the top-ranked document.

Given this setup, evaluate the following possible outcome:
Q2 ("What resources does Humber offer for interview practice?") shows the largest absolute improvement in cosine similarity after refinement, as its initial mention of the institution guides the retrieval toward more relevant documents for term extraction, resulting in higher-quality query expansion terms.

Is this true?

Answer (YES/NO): NO